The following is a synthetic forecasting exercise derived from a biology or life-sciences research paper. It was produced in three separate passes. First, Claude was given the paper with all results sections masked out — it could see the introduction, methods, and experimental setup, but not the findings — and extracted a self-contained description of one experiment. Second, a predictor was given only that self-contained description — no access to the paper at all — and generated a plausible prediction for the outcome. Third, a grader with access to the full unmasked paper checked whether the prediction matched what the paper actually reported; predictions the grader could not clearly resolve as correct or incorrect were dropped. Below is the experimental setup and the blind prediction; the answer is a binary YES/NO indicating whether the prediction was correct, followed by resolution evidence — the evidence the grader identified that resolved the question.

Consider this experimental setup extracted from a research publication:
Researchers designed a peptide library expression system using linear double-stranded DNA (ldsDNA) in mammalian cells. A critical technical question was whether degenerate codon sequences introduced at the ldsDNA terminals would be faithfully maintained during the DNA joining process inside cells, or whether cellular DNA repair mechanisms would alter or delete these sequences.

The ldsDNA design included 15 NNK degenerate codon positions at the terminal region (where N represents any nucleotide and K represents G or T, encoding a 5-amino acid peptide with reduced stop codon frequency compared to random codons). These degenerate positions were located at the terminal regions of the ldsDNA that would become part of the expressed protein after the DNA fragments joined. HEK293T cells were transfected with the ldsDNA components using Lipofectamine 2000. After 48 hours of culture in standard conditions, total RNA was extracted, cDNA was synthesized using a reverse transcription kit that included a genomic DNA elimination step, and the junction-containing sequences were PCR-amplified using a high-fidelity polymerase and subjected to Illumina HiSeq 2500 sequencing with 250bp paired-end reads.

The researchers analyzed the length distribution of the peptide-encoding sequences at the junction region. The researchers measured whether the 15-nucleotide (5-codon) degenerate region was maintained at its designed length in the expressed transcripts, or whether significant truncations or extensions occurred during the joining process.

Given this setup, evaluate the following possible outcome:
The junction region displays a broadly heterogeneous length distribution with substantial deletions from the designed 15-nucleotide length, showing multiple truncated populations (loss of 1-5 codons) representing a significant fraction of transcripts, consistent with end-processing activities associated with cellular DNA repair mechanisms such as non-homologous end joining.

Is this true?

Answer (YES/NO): NO